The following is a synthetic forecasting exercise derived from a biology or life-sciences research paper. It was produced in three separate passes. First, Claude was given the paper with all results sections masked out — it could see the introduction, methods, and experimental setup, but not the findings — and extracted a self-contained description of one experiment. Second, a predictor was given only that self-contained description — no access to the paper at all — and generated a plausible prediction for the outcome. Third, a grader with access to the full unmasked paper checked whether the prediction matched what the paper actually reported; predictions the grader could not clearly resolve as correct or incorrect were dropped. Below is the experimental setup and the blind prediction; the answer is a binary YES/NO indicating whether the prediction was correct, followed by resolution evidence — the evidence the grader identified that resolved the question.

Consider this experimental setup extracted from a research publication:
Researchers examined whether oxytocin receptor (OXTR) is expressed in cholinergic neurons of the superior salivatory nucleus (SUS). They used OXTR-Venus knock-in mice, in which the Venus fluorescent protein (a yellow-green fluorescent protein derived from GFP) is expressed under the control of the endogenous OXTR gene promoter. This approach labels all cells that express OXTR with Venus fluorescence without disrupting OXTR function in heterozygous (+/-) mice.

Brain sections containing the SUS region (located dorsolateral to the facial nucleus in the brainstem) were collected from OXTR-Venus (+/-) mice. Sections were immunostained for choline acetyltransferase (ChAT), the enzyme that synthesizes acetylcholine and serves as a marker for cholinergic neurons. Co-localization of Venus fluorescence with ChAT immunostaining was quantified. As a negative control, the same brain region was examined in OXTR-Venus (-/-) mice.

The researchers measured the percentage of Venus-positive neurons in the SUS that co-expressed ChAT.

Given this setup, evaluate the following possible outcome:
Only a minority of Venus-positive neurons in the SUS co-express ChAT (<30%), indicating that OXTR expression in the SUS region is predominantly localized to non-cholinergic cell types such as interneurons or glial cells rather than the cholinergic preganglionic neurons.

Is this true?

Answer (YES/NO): NO